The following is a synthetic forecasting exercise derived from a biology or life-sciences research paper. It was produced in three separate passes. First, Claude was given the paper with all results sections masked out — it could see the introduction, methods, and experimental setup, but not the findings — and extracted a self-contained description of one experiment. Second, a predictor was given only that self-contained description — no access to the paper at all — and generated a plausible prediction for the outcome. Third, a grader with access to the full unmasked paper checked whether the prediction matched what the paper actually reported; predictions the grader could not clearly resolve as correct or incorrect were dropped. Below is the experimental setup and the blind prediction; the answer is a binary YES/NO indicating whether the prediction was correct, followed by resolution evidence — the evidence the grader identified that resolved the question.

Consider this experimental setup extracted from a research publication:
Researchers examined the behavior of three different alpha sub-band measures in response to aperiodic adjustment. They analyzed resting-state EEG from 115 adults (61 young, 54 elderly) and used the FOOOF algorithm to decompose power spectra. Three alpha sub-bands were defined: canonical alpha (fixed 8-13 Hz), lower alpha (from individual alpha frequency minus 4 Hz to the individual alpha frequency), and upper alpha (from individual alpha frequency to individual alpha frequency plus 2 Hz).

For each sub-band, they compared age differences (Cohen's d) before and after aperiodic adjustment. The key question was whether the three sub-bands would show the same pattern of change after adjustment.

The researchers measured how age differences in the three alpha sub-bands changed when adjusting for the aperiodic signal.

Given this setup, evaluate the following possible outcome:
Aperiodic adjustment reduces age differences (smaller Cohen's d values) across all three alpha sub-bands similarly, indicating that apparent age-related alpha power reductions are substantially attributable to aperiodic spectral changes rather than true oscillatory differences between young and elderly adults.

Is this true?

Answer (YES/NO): NO